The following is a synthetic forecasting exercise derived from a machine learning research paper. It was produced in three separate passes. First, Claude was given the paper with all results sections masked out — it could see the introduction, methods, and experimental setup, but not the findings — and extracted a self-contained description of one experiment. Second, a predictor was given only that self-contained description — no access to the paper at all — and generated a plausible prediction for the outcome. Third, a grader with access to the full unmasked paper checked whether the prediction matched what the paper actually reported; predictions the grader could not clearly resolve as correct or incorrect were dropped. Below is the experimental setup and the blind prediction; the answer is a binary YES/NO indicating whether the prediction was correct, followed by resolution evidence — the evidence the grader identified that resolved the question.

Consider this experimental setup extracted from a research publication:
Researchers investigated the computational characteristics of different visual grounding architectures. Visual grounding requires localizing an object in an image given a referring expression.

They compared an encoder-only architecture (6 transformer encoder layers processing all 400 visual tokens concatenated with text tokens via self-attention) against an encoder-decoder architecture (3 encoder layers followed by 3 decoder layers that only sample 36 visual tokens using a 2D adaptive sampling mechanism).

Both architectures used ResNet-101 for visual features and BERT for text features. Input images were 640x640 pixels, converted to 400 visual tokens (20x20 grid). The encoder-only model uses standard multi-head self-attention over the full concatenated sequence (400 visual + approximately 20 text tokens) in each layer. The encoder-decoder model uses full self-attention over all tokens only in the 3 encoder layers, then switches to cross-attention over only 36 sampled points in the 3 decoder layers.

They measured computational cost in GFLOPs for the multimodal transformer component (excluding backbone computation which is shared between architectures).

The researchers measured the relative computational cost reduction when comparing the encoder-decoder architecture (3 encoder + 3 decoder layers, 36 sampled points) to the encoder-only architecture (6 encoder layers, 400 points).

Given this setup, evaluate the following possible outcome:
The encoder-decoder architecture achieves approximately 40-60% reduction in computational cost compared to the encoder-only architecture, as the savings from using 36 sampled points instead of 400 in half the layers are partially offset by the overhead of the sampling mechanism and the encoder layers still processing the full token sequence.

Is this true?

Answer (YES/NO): YES